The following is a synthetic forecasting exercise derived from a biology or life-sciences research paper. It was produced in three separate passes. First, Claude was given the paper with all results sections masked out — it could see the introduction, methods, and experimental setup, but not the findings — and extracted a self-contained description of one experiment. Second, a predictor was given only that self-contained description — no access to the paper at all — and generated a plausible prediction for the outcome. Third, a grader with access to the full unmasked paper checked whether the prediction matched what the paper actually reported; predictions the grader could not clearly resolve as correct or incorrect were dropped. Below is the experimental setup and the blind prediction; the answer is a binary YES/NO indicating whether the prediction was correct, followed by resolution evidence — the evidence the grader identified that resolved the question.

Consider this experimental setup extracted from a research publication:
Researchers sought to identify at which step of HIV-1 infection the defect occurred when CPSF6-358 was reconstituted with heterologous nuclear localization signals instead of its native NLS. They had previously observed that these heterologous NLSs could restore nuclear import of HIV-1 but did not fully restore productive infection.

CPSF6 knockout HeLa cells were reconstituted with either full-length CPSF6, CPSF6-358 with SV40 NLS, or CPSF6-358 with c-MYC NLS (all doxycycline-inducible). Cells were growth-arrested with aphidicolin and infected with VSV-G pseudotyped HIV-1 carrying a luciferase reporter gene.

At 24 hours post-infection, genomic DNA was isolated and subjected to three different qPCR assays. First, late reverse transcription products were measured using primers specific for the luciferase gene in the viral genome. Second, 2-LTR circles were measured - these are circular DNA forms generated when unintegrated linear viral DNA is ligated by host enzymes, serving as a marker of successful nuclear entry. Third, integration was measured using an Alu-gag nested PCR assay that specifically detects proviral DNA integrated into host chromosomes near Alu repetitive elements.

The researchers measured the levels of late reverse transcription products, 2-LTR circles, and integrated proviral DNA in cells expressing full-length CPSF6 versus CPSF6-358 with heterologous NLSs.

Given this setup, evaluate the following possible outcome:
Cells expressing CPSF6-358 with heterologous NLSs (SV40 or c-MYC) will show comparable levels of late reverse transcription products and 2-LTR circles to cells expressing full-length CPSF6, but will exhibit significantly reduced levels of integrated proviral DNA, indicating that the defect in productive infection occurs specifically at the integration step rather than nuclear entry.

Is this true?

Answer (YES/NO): NO